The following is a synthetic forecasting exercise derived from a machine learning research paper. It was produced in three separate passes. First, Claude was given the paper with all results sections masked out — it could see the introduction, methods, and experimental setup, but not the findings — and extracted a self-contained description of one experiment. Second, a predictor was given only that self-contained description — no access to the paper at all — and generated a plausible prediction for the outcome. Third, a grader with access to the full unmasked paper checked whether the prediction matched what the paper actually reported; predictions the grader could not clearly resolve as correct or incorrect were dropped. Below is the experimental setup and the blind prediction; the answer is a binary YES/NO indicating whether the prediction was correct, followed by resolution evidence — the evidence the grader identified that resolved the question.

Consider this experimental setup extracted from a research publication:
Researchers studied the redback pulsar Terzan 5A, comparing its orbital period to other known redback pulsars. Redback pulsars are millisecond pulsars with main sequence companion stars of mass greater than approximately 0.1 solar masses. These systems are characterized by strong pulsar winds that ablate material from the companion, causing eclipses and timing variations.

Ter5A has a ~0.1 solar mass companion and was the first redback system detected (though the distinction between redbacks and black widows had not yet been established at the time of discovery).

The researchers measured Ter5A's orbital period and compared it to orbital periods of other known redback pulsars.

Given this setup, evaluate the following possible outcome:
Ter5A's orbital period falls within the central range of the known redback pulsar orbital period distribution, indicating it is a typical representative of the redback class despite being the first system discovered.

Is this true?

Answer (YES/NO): NO